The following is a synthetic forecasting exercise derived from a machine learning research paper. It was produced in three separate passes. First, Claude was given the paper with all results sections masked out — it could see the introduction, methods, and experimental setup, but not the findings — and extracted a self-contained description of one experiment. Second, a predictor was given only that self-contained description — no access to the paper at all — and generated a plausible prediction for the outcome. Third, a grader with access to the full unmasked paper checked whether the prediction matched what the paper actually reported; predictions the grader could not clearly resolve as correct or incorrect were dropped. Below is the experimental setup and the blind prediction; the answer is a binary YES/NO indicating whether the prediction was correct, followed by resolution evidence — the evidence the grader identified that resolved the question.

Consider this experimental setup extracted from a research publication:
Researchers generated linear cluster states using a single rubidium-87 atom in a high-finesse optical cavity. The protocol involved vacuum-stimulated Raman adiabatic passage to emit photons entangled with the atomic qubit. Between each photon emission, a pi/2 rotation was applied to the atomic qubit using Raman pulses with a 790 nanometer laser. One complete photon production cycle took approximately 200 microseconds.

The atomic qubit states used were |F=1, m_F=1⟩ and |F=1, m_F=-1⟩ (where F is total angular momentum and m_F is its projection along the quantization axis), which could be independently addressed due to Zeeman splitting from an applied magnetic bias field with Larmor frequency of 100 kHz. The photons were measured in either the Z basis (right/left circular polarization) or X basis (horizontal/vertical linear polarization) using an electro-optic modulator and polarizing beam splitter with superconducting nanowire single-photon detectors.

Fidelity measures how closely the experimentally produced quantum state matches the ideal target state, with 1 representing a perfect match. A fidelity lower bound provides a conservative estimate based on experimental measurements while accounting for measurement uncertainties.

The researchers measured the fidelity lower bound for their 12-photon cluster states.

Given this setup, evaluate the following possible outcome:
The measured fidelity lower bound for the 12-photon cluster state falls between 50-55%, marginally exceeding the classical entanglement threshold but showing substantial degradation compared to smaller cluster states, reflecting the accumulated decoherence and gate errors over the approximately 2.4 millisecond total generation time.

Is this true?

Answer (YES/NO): NO